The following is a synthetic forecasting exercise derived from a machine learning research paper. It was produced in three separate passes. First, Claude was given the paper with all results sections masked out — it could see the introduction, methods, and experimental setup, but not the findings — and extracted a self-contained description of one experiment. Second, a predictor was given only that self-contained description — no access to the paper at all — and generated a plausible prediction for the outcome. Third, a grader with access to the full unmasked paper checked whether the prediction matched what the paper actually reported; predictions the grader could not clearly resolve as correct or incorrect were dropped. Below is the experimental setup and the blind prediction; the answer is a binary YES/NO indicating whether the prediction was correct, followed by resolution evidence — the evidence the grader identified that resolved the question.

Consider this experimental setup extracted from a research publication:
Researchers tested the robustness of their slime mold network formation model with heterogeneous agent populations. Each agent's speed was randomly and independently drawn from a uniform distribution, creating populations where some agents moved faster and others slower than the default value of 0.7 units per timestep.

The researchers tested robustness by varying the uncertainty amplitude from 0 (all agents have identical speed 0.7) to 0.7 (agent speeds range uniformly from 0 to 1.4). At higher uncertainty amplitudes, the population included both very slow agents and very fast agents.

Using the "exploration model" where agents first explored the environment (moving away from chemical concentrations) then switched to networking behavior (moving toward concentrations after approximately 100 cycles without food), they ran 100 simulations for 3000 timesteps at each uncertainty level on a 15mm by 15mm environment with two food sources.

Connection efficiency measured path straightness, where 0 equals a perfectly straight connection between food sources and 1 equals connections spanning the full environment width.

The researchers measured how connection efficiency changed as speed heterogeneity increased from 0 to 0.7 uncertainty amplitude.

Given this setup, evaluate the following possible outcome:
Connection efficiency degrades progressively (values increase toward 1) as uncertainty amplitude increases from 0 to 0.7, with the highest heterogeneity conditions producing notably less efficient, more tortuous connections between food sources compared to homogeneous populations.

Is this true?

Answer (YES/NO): NO